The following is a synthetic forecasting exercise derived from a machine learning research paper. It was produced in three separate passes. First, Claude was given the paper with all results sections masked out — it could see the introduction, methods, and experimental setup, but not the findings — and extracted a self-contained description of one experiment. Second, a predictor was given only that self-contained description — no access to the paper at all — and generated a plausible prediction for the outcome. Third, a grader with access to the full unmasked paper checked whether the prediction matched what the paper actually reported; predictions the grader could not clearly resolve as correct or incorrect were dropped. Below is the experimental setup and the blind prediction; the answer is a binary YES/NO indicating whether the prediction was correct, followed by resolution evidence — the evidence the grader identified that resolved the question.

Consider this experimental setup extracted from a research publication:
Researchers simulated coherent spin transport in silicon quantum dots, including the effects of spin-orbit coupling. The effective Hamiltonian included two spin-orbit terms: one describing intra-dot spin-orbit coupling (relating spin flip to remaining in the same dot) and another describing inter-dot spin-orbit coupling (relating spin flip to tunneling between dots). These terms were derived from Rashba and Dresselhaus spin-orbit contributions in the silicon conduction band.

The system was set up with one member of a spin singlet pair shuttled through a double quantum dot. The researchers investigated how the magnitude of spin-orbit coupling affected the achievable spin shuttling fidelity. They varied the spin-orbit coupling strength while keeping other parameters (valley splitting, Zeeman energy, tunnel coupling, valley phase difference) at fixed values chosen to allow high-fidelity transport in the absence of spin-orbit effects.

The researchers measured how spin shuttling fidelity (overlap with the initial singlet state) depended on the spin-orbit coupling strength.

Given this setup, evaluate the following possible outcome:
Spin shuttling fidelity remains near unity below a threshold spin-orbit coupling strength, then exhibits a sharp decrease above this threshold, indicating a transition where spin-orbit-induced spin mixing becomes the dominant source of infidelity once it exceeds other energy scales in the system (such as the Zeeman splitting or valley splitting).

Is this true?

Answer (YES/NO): NO